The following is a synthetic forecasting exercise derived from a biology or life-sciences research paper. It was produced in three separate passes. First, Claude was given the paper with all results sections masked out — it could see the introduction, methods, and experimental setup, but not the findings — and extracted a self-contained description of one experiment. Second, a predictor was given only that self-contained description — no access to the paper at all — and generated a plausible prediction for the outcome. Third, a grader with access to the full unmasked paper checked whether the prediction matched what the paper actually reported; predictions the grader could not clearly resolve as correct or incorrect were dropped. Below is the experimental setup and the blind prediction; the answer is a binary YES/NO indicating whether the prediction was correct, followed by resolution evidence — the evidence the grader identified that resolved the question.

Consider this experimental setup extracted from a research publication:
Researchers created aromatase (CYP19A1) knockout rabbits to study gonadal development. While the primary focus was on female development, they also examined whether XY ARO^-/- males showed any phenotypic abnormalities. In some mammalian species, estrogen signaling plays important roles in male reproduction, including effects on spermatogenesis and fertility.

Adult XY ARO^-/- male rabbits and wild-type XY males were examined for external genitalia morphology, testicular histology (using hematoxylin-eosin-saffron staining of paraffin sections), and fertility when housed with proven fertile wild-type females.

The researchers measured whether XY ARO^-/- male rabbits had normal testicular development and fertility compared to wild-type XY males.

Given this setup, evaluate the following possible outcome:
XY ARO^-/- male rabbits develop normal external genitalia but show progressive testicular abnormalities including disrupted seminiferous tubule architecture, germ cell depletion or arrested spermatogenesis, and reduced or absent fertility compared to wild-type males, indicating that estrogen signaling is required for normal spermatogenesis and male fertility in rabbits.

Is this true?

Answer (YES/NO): NO